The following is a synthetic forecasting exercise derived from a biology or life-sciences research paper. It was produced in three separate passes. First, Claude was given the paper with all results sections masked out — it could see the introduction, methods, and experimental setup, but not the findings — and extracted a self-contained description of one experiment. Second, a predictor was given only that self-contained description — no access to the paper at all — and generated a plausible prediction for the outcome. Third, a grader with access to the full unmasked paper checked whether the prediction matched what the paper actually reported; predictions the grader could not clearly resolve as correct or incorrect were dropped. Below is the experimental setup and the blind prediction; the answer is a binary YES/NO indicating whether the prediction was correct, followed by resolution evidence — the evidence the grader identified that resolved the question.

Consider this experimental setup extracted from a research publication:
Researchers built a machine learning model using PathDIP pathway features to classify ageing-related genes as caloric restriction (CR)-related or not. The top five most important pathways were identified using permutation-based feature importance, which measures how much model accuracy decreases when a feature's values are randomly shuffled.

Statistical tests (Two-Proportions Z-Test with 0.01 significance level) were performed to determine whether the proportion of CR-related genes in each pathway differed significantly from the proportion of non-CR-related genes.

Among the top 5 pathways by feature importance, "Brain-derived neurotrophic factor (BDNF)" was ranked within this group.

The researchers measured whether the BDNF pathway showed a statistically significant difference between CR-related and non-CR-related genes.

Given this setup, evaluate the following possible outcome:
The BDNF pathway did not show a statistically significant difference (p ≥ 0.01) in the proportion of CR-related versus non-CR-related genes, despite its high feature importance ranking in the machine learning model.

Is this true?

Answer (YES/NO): YES